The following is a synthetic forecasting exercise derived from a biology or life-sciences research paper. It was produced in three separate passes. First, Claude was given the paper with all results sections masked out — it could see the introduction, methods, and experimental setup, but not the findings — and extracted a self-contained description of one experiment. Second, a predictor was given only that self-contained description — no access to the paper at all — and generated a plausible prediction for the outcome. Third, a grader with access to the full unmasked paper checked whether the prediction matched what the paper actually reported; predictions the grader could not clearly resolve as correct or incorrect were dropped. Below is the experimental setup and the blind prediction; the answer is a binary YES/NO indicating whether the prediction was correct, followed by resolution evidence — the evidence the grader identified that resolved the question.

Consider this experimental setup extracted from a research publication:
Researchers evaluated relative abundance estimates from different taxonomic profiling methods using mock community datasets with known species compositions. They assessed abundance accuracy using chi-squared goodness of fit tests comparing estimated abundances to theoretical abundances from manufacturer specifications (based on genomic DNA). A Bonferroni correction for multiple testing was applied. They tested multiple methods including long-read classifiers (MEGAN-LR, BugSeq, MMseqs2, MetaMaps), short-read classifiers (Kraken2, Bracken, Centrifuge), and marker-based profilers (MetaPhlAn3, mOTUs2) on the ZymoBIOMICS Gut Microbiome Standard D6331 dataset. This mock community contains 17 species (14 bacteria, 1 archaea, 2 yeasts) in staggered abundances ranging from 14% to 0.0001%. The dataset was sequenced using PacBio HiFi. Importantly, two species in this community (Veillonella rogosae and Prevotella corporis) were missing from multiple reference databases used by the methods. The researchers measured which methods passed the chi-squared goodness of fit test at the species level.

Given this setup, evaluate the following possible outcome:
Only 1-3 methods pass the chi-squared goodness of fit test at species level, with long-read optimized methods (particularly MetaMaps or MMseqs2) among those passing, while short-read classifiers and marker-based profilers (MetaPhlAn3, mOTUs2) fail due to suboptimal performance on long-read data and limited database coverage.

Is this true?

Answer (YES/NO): NO